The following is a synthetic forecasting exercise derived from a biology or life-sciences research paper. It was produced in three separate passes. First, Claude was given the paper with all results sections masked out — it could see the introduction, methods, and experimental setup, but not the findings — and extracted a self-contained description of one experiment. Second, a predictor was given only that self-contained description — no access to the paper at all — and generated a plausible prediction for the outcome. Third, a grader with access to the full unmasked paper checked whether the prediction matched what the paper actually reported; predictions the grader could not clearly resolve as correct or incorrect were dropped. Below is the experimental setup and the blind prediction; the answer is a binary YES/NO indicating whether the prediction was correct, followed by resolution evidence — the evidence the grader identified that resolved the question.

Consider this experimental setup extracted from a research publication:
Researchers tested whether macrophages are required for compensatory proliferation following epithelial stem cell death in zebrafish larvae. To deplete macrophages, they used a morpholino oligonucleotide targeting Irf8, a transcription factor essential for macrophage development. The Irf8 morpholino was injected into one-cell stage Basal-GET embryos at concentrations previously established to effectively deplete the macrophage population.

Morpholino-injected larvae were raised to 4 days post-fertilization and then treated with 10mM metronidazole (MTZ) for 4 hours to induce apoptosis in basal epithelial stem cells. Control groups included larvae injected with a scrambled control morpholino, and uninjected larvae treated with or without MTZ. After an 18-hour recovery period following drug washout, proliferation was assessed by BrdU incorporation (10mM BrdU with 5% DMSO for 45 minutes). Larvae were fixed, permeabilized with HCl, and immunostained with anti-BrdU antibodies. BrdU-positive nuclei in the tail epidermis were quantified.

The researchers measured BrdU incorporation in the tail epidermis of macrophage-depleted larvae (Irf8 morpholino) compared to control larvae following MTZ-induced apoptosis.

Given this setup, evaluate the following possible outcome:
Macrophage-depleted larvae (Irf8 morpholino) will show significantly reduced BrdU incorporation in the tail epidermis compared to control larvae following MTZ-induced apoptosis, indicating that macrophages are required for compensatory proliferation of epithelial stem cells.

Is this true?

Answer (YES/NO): YES